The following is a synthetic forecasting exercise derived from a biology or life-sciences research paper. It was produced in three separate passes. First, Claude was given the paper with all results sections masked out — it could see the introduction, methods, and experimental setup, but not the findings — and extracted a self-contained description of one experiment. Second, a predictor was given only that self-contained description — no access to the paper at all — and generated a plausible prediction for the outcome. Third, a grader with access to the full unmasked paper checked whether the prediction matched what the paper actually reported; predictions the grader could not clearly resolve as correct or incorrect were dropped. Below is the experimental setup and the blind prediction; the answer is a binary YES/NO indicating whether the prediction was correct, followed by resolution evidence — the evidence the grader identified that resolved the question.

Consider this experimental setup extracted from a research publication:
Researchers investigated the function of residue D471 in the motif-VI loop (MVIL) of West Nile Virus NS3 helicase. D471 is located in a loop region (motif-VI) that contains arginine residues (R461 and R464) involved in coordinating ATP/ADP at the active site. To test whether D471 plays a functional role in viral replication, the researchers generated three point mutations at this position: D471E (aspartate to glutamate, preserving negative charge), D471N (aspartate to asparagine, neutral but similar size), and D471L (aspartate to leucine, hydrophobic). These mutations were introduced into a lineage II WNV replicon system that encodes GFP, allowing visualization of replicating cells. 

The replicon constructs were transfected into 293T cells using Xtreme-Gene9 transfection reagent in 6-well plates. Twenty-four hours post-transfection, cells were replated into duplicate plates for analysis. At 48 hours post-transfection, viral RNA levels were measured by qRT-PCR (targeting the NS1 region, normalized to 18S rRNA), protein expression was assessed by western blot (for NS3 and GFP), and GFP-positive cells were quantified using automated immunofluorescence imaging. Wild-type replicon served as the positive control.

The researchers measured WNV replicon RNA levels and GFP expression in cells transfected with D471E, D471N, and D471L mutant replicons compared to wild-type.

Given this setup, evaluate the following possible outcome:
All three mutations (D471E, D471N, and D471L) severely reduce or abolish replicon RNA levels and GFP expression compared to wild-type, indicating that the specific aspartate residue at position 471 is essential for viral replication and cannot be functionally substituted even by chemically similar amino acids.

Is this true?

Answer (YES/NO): NO